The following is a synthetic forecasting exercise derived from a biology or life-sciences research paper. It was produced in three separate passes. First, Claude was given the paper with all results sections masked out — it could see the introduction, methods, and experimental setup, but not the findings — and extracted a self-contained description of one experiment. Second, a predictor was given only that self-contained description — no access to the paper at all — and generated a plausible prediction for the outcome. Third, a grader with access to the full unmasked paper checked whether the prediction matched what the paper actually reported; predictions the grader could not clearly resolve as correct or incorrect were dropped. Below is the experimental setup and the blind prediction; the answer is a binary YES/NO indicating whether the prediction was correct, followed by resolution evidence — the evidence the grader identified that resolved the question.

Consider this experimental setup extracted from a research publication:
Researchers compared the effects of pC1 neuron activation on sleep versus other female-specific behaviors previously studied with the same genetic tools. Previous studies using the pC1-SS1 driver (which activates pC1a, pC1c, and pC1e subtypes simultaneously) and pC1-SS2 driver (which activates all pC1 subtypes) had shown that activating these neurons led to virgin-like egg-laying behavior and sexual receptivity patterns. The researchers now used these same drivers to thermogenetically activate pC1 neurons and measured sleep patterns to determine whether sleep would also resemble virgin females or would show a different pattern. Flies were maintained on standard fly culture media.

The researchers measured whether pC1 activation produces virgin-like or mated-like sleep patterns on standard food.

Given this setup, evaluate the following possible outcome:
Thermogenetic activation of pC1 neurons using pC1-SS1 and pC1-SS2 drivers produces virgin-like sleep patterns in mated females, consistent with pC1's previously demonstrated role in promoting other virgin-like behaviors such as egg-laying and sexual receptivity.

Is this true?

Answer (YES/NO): NO